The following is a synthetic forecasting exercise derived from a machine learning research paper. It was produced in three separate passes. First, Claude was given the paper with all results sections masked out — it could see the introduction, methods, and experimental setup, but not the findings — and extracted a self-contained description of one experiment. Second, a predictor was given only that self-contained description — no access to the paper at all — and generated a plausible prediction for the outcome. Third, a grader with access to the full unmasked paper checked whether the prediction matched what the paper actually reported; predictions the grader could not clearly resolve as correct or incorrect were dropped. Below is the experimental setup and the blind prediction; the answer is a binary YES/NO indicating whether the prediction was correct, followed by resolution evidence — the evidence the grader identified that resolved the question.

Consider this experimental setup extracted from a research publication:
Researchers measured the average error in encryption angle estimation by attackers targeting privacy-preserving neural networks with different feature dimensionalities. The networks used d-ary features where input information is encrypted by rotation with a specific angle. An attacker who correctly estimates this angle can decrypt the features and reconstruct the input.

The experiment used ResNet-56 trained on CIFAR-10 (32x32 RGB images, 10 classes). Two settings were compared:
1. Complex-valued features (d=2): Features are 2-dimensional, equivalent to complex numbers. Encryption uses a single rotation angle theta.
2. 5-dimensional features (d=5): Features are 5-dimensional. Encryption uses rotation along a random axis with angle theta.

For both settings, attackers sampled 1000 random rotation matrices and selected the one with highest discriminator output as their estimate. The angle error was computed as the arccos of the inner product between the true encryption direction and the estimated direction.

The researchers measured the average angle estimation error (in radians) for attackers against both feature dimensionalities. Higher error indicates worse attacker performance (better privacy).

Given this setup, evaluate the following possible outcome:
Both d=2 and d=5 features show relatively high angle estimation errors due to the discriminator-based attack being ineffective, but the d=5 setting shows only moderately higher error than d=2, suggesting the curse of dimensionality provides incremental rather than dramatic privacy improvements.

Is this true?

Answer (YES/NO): NO